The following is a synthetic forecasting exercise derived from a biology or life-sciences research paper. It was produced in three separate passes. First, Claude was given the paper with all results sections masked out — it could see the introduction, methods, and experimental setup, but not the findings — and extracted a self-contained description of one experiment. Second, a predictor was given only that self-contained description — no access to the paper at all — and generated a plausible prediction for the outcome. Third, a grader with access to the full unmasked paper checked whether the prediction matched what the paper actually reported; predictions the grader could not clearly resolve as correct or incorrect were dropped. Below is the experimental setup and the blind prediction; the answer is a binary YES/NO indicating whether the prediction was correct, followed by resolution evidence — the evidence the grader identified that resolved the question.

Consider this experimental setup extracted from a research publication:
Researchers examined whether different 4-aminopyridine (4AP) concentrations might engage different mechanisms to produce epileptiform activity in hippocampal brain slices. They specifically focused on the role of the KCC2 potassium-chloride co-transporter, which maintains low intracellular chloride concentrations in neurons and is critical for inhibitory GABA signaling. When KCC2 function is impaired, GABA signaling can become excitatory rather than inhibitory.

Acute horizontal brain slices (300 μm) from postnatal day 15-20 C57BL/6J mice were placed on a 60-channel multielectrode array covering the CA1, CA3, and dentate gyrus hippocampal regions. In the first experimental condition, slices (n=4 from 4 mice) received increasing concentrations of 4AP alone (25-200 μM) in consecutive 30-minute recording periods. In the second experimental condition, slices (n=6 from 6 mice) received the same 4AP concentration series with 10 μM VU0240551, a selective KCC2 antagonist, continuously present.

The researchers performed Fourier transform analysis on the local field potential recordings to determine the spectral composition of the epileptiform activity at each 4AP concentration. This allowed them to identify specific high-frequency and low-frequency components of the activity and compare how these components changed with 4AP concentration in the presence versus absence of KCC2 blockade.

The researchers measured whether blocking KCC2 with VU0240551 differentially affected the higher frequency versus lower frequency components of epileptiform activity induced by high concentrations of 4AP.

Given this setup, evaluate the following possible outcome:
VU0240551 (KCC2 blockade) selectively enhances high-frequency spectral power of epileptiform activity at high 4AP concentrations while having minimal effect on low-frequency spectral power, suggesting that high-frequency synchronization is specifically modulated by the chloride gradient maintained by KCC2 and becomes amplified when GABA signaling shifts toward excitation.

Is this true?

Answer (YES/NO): NO